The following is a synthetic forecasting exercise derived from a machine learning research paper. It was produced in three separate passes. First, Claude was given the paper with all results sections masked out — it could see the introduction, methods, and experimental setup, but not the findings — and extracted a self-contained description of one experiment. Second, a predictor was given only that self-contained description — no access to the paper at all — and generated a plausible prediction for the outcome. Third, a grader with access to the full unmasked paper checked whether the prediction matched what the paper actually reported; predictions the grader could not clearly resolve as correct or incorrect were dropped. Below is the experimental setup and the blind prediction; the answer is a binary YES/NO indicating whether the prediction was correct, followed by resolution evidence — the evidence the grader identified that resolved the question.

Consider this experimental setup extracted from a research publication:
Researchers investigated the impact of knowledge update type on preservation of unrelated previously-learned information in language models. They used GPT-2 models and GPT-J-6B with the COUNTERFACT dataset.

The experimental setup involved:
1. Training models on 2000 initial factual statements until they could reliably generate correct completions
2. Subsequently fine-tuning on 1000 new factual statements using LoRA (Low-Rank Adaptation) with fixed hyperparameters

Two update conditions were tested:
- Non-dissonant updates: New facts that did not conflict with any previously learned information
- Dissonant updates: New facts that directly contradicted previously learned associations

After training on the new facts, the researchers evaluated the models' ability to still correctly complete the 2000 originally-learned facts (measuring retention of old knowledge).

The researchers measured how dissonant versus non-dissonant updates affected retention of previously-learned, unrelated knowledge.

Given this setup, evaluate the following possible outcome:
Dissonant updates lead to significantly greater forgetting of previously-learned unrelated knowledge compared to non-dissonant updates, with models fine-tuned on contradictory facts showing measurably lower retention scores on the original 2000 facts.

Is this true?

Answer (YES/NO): YES